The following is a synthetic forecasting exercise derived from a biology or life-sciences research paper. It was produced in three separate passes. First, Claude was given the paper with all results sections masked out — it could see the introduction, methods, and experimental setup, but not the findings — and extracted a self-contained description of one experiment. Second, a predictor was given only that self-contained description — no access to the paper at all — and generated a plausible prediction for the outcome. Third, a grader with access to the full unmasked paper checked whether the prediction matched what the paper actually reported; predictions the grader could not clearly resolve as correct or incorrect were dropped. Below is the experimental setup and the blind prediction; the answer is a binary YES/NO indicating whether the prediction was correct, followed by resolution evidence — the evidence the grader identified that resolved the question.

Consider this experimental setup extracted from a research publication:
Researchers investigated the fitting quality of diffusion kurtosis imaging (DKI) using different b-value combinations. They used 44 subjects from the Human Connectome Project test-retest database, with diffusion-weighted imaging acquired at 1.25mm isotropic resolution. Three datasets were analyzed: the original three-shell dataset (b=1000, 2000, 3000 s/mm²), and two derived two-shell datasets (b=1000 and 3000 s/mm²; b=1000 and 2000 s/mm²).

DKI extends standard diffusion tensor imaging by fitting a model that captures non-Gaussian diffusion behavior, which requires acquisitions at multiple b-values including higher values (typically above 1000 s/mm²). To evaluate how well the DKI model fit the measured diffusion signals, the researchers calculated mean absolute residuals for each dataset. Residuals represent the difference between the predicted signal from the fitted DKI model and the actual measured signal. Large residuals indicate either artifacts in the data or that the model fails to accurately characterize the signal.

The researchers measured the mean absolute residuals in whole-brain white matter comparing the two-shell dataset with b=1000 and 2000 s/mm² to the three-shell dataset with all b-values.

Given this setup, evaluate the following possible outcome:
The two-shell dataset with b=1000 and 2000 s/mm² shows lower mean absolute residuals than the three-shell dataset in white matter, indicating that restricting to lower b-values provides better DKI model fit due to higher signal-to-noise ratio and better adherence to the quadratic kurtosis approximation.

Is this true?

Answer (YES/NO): NO